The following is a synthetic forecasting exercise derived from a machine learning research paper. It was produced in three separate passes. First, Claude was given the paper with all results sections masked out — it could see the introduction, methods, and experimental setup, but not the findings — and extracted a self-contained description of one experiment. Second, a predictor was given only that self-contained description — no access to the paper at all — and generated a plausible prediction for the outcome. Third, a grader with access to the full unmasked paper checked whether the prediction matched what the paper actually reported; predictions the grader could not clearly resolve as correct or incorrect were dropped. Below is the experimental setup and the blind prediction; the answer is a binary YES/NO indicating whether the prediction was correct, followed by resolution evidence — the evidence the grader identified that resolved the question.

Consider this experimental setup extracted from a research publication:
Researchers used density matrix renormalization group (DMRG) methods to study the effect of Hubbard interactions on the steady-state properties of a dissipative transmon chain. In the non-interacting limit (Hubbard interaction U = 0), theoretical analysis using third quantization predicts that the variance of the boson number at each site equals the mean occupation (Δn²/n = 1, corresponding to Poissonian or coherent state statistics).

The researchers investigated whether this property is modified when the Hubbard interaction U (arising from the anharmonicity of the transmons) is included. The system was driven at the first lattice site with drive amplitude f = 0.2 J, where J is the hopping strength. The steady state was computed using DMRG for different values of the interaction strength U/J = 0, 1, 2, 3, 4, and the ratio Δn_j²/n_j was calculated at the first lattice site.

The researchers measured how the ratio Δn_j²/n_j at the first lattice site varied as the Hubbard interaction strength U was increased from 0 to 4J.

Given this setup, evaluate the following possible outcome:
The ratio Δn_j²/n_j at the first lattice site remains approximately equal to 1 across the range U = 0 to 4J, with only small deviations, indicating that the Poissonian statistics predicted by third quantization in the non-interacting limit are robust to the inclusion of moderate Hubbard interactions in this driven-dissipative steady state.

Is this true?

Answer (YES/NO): NO